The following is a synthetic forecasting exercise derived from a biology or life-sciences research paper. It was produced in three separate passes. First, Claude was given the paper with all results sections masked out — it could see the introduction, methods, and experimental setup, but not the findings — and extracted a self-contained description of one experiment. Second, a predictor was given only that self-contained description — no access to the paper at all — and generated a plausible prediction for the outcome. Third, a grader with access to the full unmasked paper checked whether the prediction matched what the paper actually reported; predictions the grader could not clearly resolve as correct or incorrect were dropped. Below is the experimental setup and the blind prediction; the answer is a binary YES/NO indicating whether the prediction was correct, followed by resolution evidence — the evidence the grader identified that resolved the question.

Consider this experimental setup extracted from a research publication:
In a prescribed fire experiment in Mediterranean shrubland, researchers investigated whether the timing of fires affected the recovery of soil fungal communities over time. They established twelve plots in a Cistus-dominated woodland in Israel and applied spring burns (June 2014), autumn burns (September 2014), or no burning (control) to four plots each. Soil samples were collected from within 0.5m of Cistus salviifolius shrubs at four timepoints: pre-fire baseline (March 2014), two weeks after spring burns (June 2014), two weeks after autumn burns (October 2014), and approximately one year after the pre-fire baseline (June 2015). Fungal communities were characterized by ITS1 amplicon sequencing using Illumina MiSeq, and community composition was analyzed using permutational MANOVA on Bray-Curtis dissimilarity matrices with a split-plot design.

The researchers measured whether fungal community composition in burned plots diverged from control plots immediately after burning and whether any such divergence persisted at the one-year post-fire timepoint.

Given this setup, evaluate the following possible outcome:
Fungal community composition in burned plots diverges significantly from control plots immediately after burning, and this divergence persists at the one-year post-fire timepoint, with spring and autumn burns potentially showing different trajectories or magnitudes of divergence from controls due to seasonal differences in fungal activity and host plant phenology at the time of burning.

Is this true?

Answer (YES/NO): NO